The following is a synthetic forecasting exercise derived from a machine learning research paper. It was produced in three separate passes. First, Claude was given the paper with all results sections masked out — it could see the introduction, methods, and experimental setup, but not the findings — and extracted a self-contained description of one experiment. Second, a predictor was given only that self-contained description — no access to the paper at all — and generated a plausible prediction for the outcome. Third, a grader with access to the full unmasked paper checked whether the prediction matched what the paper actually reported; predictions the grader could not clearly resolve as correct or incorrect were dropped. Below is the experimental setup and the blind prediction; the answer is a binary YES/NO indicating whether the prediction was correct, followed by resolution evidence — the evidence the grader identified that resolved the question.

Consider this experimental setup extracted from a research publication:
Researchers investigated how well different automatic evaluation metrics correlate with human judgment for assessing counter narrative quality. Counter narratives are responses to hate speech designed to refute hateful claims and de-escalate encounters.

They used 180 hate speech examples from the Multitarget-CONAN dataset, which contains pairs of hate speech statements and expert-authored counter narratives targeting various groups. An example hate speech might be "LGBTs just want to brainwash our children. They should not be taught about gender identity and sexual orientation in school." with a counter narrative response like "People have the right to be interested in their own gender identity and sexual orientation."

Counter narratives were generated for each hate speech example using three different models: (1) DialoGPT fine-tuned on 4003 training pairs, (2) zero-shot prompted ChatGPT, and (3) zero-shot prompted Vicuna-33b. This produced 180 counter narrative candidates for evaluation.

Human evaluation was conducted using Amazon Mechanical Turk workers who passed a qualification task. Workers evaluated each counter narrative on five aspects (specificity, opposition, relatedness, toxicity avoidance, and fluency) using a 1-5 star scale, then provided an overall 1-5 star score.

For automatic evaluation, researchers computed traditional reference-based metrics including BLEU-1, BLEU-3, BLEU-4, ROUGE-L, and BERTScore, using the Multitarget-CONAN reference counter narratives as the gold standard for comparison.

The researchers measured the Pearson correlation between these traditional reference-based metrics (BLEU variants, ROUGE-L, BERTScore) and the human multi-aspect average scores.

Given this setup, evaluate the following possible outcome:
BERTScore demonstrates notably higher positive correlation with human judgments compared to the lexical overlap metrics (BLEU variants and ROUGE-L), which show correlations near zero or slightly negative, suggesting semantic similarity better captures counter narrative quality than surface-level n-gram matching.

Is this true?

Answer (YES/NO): NO